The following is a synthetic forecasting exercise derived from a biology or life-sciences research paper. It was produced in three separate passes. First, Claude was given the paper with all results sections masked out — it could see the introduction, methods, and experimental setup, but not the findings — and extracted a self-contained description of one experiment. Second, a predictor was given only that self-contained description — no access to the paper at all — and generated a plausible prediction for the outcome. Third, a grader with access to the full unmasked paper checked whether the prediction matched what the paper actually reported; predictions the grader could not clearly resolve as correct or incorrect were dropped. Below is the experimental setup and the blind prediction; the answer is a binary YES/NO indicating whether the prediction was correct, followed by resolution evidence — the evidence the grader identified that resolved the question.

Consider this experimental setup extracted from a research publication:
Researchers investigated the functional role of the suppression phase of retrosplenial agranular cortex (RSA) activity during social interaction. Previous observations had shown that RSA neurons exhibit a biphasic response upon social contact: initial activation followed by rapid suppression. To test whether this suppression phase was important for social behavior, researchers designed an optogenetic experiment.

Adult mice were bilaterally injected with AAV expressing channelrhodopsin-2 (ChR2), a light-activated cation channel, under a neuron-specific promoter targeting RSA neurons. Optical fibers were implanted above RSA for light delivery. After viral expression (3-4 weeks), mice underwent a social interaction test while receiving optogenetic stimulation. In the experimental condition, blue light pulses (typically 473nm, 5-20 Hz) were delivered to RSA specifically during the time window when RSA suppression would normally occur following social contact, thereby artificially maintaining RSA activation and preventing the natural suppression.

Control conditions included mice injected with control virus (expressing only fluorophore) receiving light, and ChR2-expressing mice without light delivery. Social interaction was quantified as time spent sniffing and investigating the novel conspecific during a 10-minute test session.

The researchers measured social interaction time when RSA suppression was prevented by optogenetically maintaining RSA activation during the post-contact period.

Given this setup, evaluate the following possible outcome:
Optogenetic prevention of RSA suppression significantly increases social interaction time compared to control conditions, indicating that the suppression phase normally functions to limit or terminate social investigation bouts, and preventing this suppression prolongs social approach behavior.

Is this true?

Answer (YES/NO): NO